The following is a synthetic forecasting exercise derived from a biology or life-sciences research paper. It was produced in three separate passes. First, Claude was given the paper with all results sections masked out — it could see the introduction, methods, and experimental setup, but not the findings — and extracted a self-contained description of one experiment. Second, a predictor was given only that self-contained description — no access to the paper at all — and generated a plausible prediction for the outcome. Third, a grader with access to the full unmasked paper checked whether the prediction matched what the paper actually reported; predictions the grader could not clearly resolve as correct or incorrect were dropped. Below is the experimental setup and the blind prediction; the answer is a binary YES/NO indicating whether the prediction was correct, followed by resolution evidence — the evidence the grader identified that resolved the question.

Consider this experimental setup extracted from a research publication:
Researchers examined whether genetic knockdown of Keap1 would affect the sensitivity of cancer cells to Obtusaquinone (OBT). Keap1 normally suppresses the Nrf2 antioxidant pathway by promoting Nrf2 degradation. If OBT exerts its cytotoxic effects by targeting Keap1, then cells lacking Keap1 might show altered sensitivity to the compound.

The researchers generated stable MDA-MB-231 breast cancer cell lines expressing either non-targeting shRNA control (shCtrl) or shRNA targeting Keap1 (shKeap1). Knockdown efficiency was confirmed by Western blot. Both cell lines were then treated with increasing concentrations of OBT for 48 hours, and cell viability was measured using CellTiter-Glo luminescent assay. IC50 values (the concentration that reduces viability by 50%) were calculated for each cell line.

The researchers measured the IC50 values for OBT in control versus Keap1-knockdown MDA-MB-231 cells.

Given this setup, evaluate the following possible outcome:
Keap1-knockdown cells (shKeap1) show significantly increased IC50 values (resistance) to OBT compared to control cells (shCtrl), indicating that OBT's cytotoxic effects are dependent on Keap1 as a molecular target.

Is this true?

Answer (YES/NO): YES